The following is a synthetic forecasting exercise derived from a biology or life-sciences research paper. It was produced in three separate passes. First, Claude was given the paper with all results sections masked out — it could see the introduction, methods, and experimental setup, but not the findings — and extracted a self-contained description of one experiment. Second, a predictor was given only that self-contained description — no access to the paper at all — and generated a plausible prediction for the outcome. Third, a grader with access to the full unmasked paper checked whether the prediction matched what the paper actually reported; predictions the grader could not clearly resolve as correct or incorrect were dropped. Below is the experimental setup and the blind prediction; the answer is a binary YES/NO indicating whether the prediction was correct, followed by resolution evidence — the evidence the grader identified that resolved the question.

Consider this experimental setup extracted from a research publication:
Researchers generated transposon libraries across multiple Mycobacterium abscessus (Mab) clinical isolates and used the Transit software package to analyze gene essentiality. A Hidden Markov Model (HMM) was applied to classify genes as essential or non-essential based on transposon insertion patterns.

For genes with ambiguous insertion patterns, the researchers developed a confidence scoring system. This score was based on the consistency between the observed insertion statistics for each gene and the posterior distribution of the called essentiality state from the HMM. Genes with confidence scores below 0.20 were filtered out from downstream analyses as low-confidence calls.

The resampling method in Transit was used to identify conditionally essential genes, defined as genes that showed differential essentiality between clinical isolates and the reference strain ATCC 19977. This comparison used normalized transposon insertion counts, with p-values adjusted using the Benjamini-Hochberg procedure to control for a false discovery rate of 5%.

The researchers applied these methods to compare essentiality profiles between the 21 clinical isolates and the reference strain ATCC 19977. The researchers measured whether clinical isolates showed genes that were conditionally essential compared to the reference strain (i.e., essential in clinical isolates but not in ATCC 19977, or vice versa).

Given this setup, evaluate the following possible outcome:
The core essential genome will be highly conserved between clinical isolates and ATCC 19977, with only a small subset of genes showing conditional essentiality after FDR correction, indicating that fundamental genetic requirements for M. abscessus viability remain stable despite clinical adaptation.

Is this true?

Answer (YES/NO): NO